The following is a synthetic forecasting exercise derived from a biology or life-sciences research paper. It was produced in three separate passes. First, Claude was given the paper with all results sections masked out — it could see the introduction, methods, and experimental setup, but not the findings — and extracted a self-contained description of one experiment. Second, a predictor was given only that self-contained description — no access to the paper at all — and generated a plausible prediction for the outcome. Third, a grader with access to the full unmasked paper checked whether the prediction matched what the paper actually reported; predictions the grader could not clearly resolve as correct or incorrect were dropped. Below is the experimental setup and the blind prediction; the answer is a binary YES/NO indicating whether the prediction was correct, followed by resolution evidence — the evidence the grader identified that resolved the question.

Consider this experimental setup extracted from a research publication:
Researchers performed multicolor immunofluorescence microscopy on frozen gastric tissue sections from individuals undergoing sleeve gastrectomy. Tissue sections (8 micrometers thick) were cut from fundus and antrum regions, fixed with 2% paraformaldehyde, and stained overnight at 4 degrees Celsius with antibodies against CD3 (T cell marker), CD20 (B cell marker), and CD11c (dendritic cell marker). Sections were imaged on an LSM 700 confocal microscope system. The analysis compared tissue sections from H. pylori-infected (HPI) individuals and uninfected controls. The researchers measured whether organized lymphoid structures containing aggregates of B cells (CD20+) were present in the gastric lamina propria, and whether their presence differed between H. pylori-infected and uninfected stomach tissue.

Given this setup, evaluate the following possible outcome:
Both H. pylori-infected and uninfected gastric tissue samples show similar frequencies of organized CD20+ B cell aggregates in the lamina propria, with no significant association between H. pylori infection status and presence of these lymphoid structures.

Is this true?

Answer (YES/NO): NO